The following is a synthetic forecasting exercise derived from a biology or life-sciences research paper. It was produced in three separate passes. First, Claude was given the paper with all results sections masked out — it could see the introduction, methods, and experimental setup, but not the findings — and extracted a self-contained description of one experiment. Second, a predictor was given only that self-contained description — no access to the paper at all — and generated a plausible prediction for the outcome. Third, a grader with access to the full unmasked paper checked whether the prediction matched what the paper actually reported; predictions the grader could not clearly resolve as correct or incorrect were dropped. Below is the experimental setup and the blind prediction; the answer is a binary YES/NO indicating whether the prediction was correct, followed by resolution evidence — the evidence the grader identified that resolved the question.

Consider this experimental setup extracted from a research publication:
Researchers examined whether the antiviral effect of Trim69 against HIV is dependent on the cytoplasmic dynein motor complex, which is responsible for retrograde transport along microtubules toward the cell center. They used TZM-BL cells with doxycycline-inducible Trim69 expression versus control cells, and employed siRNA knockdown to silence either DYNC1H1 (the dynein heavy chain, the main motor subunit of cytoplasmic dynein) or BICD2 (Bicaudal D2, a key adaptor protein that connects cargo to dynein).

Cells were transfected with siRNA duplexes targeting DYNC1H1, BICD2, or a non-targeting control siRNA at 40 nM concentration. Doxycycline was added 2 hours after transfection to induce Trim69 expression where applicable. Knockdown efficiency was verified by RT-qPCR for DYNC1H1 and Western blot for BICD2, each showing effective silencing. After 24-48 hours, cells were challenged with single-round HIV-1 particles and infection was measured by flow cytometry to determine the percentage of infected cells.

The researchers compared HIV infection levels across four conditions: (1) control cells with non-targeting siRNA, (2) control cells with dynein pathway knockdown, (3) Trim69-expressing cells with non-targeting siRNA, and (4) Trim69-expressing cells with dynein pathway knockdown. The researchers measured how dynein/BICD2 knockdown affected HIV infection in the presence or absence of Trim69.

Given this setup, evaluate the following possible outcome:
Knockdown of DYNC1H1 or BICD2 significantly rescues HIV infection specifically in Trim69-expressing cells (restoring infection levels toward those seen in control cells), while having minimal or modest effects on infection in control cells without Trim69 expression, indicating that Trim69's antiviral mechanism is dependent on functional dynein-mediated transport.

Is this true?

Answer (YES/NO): NO